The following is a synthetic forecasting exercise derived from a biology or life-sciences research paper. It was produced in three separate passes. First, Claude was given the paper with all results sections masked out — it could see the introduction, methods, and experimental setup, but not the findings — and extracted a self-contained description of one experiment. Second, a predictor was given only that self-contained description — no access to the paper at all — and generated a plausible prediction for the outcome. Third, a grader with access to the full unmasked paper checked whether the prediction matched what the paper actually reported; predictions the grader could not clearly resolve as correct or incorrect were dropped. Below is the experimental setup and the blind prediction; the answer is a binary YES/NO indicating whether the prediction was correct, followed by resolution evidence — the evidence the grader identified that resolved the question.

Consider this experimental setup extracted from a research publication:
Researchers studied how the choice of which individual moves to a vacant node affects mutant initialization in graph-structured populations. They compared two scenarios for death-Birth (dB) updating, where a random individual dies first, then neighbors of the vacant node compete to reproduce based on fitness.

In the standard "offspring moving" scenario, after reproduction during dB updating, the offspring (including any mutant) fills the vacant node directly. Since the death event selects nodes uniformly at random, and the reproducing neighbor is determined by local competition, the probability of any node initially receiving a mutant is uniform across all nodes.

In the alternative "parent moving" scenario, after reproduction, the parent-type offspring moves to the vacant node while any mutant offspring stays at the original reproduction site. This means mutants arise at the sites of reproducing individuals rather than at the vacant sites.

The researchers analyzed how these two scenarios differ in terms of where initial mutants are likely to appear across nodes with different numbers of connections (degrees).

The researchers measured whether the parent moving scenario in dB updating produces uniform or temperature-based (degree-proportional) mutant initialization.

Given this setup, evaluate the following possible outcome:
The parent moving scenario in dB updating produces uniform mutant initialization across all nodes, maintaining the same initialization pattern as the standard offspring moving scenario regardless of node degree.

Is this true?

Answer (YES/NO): NO